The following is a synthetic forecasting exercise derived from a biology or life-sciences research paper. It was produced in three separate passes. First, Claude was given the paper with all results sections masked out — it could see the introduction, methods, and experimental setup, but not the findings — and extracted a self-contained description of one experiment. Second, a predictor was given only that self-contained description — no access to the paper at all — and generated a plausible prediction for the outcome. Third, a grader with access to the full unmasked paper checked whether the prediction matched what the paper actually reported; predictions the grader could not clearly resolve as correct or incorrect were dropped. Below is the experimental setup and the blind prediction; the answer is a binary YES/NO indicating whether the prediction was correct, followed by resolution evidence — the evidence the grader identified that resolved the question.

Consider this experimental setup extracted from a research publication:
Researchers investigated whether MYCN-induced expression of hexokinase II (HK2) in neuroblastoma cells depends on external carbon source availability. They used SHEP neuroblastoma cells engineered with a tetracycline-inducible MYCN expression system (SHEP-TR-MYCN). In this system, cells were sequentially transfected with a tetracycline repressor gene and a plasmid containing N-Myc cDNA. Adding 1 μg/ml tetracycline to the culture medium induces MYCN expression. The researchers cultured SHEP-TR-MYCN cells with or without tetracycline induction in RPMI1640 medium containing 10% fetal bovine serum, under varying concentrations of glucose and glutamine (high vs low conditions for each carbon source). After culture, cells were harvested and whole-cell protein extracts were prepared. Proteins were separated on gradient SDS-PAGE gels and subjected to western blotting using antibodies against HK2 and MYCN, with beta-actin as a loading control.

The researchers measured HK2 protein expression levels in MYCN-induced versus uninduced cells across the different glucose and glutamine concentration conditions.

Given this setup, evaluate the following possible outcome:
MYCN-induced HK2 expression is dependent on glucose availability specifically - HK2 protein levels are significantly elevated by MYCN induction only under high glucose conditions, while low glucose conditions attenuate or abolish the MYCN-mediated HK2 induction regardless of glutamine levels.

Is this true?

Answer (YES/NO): NO